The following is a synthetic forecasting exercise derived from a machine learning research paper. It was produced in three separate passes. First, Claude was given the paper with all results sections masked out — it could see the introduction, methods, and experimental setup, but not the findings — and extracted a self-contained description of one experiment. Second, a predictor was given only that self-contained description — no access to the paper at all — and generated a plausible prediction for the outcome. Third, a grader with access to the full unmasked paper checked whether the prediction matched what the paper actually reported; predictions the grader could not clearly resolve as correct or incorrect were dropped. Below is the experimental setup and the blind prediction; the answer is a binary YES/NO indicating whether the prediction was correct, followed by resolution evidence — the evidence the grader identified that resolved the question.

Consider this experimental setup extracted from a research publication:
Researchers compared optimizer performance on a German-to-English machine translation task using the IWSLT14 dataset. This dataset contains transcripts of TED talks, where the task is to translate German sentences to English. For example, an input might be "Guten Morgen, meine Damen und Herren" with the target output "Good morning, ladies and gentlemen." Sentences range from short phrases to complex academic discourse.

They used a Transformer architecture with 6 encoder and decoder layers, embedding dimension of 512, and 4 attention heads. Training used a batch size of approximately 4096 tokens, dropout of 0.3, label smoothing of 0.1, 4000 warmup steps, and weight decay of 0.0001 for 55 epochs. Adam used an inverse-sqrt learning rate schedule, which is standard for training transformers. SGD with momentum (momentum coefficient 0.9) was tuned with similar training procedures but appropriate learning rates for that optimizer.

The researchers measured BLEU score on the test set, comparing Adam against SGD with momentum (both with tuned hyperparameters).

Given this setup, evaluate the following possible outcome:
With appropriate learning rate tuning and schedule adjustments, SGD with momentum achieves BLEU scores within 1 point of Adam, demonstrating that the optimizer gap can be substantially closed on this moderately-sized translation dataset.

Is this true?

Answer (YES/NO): NO